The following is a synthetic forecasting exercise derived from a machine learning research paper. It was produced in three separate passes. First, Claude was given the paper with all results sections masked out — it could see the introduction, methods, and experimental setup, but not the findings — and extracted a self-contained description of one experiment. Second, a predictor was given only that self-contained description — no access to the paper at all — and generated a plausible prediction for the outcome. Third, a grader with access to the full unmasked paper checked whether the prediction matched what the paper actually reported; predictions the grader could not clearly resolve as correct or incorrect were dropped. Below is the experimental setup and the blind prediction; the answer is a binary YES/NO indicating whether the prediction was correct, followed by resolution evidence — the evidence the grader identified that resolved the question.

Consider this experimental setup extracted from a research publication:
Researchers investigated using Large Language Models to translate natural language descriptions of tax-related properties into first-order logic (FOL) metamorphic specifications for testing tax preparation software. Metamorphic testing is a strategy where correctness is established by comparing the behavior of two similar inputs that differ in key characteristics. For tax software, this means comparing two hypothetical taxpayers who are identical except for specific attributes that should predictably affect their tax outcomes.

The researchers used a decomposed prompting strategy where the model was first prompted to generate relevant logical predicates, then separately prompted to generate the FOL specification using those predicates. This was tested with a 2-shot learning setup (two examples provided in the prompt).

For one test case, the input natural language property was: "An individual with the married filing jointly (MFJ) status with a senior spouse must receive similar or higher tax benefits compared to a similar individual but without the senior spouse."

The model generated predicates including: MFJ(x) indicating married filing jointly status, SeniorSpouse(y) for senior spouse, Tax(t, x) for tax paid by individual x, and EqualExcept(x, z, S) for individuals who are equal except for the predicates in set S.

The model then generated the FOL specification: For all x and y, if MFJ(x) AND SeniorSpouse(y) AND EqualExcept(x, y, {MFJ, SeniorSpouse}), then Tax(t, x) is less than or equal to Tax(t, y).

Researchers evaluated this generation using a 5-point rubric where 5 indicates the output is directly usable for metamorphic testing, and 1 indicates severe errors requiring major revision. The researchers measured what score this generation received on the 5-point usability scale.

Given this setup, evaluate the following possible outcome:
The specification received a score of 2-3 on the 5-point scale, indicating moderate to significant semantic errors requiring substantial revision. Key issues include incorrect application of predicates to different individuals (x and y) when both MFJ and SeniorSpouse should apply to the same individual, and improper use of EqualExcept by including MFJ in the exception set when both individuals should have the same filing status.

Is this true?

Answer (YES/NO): NO